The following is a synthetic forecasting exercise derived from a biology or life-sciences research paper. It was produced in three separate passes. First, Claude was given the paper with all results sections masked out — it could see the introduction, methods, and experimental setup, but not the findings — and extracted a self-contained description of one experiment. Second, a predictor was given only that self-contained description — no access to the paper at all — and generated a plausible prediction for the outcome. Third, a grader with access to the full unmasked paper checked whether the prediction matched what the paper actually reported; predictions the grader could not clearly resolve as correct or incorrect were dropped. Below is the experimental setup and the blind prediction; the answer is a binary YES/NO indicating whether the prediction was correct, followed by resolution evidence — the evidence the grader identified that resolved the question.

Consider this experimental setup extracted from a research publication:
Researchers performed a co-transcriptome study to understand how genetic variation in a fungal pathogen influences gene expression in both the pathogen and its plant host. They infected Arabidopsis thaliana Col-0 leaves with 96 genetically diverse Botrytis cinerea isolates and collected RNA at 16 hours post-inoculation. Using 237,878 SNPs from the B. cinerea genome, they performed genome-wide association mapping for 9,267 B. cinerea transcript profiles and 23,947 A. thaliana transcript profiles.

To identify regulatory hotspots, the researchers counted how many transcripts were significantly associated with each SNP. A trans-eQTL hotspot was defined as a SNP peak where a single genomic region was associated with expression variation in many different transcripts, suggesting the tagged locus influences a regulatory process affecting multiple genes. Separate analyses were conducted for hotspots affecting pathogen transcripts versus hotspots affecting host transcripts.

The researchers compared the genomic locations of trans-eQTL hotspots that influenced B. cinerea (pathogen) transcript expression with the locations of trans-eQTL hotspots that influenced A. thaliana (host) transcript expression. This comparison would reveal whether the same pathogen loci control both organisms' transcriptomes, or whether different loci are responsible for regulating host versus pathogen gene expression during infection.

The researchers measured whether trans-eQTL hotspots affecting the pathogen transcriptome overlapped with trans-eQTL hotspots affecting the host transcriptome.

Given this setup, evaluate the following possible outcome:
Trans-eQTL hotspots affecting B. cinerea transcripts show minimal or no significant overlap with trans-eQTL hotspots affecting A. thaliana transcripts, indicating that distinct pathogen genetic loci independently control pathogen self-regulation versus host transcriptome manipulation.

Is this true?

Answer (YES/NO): YES